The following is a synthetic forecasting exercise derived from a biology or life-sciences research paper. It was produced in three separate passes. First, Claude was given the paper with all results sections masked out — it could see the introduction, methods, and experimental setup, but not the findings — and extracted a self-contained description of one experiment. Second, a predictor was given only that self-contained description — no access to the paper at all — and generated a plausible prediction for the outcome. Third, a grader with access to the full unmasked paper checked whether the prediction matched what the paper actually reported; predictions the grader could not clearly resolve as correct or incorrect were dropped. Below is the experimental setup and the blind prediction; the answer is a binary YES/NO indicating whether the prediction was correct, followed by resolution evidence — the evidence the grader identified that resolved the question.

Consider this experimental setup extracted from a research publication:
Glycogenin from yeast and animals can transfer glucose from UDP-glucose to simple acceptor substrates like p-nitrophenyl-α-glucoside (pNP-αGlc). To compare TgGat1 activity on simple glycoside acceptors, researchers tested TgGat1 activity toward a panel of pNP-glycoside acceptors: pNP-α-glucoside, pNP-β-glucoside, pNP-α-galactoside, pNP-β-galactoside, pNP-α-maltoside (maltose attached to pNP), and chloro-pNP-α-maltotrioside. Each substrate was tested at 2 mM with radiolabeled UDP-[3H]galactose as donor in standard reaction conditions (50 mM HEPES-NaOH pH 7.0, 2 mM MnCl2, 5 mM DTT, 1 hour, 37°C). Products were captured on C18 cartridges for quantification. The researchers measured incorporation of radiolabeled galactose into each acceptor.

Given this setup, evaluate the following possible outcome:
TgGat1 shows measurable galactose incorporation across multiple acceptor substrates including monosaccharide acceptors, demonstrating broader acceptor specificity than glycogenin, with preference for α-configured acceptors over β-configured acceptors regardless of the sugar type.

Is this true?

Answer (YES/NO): NO